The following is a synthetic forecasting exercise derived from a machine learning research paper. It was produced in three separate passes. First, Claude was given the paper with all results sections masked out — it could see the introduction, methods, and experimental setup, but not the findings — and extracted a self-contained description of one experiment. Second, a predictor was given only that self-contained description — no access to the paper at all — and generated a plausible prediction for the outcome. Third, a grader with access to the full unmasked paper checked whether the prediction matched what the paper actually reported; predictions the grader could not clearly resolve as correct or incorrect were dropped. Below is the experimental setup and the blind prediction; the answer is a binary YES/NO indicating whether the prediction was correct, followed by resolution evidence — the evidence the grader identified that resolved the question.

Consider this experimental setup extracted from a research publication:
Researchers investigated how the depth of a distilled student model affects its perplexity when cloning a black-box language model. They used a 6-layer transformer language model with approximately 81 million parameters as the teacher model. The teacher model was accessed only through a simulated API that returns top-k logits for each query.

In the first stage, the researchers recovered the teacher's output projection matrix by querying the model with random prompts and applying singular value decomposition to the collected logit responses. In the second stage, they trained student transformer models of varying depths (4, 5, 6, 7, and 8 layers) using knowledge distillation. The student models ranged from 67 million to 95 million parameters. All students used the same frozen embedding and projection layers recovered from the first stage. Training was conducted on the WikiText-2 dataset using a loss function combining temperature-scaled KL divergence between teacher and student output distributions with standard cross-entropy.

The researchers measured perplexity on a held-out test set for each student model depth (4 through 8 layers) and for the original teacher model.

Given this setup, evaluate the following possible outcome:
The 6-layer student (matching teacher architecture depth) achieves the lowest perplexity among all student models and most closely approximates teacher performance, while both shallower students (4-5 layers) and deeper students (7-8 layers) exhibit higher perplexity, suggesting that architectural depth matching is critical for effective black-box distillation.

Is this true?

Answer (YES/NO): NO